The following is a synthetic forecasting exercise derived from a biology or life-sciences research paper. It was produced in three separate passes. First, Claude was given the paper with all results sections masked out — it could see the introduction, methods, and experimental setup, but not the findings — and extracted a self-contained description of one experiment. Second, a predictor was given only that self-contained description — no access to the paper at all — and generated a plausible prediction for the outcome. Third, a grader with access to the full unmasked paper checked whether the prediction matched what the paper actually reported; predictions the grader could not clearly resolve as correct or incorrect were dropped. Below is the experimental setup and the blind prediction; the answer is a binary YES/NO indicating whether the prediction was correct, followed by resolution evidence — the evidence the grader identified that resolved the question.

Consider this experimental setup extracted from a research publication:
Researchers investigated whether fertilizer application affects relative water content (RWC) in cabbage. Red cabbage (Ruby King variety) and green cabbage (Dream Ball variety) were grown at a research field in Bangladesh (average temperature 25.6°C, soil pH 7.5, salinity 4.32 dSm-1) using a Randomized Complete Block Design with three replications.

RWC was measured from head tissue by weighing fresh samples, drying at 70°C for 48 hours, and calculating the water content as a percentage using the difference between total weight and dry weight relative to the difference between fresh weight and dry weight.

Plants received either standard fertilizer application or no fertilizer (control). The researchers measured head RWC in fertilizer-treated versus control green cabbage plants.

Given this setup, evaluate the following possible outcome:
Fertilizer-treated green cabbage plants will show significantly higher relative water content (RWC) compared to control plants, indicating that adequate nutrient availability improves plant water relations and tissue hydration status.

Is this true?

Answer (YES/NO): YES